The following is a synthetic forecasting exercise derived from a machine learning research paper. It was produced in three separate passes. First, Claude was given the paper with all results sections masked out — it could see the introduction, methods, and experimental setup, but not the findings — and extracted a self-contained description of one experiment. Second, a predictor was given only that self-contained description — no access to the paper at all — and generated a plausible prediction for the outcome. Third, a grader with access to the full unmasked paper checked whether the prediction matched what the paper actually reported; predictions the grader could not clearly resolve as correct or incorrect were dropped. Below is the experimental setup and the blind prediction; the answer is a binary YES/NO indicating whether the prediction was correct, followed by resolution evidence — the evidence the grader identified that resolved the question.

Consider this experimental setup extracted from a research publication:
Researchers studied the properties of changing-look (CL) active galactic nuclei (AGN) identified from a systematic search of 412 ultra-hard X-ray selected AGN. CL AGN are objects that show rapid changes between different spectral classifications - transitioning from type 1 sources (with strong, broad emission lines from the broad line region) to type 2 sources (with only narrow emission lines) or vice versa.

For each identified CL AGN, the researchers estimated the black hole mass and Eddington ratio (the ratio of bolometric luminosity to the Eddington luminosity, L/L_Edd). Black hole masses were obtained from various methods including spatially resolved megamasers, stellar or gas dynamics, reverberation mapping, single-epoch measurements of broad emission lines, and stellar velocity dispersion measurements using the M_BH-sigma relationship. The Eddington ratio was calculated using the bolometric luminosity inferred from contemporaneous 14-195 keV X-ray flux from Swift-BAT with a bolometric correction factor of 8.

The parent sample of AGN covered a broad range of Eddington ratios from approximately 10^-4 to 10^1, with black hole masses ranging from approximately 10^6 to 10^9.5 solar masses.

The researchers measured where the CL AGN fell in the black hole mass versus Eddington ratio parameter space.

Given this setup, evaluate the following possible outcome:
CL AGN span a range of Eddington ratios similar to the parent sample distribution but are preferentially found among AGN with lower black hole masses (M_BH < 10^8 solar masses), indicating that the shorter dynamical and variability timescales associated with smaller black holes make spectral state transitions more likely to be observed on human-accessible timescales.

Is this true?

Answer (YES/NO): NO